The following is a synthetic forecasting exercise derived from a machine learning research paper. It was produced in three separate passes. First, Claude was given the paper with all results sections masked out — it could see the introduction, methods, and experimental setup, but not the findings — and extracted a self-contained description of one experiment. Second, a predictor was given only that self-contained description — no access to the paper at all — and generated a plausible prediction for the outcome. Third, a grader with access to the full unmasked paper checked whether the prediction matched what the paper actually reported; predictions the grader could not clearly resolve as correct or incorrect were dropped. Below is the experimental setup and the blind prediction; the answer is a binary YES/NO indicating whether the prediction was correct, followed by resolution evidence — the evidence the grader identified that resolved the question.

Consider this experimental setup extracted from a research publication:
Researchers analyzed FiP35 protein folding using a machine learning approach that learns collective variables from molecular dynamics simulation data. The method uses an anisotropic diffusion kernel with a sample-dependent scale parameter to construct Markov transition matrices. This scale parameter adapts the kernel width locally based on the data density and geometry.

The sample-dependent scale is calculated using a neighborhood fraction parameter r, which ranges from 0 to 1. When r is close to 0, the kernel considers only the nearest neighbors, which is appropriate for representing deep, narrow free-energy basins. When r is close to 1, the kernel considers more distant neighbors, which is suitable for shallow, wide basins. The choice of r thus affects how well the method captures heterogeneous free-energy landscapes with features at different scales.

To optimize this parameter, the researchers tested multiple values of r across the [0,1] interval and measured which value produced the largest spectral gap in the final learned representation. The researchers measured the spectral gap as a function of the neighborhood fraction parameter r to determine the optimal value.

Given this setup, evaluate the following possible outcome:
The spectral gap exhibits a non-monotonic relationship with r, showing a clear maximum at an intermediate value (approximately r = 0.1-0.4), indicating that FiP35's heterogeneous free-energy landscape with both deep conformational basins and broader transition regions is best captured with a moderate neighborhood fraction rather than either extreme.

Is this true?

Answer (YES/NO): NO